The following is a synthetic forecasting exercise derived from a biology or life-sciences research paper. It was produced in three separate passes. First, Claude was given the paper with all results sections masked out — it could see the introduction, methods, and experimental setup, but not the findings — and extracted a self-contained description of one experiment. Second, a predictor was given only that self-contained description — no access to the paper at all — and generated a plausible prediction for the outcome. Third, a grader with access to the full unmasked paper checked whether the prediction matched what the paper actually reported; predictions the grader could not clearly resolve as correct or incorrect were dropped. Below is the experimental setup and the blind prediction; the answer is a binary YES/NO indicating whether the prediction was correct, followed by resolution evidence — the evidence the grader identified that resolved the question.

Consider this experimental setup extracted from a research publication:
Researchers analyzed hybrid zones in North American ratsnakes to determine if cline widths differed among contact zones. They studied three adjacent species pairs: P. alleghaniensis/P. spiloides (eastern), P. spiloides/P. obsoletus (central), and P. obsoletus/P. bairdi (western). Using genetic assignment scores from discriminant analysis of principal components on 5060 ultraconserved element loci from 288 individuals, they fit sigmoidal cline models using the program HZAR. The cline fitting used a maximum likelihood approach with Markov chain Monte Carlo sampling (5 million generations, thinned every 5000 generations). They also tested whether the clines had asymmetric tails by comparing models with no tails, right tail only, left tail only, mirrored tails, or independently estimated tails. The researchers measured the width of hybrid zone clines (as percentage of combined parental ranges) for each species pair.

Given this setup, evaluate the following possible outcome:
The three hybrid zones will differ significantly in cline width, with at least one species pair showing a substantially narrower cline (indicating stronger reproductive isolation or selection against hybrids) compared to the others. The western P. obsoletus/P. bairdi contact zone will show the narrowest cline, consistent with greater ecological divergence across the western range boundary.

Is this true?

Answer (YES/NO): YES